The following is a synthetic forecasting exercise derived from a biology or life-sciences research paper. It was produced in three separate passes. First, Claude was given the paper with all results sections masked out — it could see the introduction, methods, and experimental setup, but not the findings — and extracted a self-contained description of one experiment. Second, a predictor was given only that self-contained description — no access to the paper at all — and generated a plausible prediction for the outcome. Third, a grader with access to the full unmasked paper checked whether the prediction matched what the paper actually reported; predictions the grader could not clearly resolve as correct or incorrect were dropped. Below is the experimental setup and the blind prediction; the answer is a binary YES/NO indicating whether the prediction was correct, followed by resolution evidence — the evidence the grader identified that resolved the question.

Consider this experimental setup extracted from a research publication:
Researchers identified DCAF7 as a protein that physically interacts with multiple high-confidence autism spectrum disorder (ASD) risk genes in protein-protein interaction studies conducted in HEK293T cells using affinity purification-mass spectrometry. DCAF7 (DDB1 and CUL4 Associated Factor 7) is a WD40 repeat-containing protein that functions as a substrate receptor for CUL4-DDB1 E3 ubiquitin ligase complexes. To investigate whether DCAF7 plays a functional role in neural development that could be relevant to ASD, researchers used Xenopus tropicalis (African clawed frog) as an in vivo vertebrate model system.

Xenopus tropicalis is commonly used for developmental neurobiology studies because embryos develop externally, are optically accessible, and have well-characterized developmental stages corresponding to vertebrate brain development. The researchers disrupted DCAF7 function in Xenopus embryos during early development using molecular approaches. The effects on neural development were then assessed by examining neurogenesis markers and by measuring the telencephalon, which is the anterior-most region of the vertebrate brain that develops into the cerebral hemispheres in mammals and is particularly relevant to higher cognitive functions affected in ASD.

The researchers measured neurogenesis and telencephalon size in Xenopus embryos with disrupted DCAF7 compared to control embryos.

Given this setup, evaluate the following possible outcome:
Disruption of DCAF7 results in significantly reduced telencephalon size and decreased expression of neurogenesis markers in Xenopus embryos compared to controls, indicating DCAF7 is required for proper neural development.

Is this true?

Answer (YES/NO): NO